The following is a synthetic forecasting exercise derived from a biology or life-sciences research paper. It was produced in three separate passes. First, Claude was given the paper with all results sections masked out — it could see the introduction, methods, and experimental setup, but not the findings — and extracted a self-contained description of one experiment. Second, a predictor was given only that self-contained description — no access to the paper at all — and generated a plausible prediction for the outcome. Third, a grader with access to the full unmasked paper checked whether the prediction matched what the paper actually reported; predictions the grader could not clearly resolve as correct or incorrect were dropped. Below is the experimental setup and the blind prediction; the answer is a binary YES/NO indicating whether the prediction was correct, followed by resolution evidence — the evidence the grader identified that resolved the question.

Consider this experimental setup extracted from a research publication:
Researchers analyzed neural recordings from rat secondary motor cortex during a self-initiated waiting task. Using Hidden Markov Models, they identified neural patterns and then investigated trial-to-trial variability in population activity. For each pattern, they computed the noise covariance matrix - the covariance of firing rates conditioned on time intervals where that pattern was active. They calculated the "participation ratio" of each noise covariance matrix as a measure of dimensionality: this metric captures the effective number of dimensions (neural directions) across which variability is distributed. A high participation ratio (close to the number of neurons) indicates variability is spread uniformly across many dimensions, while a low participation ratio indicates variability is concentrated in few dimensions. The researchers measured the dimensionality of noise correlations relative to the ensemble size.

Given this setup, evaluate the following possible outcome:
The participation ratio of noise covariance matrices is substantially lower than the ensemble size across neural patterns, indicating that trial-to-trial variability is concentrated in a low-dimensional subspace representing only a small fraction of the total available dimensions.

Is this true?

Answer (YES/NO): YES